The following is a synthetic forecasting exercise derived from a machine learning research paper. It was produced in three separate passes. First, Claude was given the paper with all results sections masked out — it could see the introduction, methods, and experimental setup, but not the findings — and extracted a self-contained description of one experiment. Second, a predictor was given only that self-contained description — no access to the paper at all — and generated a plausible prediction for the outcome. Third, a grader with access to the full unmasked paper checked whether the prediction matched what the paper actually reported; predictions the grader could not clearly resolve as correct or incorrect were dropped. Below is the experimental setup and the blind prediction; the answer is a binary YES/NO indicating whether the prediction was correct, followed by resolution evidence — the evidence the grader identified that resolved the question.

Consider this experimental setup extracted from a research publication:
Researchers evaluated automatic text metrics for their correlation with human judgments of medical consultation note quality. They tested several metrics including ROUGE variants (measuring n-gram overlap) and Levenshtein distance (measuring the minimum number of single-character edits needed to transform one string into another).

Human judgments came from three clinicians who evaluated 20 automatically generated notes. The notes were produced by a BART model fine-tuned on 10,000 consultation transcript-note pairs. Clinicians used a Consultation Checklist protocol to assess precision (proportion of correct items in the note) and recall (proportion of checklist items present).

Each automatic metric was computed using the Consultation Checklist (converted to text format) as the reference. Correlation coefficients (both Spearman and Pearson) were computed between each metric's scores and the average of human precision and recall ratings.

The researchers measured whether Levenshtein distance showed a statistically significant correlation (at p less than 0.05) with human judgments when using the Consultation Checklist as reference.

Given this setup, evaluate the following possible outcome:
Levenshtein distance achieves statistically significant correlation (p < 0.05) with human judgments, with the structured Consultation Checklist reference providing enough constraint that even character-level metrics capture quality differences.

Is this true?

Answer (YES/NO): NO